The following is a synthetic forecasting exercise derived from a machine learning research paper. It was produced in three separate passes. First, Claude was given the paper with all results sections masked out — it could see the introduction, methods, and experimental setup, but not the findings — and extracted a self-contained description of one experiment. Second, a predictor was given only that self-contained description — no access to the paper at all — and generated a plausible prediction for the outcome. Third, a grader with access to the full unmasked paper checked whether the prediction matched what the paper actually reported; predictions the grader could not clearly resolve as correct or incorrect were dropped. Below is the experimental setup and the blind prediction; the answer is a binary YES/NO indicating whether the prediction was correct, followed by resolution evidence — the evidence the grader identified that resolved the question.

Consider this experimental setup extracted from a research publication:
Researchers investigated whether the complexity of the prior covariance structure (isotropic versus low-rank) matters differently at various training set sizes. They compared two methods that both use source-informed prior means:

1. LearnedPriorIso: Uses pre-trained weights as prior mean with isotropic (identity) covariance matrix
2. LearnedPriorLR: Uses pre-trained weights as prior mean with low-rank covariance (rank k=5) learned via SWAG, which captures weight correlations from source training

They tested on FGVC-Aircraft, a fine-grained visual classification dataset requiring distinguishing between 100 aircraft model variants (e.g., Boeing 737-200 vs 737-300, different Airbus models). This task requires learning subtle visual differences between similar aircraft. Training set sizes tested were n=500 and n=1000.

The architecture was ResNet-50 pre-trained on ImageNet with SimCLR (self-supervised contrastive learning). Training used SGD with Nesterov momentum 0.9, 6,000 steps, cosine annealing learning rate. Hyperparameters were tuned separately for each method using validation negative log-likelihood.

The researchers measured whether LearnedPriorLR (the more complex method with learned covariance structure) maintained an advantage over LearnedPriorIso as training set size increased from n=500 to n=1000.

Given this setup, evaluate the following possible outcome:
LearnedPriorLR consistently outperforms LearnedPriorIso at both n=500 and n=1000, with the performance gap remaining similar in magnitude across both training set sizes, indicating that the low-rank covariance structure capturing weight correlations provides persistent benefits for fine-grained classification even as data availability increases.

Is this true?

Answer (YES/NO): NO